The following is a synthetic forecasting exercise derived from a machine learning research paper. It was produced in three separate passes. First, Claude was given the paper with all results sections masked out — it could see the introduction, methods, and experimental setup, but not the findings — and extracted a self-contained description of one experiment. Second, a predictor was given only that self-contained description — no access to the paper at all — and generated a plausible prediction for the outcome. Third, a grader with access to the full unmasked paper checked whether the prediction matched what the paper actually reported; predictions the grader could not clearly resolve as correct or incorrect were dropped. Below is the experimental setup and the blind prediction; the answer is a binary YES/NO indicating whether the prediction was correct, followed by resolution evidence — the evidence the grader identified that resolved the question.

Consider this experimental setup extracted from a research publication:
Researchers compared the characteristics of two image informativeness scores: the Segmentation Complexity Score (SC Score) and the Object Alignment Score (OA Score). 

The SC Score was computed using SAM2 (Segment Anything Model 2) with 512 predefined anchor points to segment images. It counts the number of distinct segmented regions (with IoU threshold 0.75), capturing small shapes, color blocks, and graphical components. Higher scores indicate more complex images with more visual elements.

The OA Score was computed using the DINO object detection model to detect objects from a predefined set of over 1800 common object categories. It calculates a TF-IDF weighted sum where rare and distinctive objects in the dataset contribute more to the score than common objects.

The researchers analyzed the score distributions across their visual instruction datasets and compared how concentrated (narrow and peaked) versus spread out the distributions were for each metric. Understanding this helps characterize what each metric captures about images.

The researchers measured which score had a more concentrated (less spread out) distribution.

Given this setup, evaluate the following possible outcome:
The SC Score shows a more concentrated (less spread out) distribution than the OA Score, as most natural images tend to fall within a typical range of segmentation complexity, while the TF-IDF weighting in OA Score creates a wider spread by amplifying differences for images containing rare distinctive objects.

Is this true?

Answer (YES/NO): NO